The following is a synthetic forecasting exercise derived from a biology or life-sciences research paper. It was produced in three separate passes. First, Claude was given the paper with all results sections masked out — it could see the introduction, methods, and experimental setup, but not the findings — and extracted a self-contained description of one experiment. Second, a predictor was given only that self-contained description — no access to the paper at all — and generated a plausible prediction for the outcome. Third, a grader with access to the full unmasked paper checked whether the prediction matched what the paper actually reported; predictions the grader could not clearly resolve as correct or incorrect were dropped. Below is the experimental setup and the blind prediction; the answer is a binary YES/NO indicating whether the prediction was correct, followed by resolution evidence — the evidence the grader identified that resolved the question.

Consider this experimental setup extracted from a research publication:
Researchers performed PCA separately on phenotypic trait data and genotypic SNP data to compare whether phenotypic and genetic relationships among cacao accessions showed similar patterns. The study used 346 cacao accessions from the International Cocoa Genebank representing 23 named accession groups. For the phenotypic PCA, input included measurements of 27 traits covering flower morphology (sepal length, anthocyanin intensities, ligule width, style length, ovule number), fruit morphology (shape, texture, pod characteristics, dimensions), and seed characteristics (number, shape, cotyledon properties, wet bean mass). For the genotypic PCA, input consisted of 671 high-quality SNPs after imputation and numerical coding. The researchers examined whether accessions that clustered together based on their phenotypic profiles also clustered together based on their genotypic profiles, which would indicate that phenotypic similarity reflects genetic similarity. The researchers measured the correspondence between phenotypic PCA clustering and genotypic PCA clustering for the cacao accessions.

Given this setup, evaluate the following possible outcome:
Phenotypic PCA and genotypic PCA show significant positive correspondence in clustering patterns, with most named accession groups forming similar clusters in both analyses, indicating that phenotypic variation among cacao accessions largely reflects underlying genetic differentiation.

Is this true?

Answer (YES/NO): NO